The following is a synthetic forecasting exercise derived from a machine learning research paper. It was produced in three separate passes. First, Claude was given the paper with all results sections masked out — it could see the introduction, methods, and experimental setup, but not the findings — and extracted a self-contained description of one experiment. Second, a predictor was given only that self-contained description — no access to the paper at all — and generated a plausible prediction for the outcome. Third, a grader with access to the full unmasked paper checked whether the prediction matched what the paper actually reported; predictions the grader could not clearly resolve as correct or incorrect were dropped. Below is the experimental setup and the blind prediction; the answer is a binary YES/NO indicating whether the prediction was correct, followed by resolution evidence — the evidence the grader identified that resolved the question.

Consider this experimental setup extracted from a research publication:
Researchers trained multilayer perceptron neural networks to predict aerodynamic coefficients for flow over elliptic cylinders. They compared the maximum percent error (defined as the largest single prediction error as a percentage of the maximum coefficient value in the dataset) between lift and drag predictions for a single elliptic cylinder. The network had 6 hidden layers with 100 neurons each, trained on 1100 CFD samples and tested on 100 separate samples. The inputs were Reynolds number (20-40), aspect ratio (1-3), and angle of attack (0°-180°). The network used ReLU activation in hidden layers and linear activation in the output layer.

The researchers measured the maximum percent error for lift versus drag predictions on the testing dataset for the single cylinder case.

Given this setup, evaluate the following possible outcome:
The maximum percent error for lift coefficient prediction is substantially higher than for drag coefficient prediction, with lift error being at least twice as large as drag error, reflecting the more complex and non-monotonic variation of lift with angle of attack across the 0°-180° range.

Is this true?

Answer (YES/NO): YES